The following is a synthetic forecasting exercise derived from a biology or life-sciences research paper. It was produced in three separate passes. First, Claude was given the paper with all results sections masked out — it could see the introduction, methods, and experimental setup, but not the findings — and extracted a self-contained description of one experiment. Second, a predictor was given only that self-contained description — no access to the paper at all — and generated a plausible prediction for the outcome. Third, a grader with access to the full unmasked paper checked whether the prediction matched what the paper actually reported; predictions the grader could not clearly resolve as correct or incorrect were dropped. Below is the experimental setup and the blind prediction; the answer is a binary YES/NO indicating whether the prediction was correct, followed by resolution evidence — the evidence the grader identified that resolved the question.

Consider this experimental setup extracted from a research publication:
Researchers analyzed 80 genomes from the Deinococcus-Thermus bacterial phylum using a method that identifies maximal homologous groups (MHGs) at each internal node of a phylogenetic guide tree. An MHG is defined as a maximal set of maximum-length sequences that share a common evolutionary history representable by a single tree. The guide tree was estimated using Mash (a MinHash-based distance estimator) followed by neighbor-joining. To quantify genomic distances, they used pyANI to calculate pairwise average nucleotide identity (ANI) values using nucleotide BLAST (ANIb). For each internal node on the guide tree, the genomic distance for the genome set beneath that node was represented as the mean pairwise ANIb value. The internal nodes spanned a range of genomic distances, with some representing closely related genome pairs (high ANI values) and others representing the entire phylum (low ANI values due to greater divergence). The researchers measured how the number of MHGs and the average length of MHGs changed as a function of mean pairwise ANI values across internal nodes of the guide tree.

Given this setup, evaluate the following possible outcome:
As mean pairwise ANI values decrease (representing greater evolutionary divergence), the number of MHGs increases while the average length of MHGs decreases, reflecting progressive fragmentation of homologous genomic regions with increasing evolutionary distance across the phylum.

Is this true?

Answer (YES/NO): YES